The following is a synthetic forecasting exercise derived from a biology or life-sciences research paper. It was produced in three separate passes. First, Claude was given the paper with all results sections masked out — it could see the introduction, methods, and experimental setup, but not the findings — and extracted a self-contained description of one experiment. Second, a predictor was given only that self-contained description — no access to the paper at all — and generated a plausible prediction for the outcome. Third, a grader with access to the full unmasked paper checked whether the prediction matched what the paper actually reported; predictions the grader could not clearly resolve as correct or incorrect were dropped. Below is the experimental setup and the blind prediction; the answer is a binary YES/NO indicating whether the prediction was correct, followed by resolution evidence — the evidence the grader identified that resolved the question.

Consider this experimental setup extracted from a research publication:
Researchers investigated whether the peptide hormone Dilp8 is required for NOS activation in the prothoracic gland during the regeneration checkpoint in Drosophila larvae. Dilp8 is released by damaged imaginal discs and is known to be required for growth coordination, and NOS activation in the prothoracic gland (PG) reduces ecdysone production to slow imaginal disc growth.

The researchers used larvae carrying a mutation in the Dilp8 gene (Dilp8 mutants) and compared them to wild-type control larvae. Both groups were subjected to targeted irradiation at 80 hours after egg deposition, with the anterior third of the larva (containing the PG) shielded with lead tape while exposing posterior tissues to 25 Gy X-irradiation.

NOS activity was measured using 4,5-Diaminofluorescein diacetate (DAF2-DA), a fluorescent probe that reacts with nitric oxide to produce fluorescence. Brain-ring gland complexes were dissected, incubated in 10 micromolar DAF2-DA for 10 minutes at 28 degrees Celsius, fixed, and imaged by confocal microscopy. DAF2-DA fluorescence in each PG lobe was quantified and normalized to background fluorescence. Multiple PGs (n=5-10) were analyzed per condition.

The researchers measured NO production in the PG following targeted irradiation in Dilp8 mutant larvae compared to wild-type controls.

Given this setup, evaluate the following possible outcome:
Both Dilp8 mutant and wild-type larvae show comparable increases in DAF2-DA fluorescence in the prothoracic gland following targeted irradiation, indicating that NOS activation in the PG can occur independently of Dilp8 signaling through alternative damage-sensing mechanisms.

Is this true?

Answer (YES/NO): NO